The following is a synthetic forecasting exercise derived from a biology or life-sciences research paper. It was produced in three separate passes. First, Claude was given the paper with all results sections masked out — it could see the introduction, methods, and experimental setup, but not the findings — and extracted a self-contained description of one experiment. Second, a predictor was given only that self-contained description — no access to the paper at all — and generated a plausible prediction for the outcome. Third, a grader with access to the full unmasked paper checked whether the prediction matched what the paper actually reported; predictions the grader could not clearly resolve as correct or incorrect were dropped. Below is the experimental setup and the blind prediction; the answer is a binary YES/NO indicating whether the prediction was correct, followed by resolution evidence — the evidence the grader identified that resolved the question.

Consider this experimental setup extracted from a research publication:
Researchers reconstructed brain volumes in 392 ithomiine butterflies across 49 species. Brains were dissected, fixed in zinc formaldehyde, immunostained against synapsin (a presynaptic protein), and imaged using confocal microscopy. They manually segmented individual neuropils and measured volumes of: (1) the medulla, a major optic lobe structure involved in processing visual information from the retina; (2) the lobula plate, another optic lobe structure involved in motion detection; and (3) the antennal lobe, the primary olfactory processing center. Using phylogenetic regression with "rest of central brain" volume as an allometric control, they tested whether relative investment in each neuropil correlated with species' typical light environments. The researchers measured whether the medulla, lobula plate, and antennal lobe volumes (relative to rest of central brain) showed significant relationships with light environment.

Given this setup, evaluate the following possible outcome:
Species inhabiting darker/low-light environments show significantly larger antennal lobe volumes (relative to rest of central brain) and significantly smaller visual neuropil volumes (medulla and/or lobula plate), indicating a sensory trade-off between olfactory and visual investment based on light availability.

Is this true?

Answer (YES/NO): NO